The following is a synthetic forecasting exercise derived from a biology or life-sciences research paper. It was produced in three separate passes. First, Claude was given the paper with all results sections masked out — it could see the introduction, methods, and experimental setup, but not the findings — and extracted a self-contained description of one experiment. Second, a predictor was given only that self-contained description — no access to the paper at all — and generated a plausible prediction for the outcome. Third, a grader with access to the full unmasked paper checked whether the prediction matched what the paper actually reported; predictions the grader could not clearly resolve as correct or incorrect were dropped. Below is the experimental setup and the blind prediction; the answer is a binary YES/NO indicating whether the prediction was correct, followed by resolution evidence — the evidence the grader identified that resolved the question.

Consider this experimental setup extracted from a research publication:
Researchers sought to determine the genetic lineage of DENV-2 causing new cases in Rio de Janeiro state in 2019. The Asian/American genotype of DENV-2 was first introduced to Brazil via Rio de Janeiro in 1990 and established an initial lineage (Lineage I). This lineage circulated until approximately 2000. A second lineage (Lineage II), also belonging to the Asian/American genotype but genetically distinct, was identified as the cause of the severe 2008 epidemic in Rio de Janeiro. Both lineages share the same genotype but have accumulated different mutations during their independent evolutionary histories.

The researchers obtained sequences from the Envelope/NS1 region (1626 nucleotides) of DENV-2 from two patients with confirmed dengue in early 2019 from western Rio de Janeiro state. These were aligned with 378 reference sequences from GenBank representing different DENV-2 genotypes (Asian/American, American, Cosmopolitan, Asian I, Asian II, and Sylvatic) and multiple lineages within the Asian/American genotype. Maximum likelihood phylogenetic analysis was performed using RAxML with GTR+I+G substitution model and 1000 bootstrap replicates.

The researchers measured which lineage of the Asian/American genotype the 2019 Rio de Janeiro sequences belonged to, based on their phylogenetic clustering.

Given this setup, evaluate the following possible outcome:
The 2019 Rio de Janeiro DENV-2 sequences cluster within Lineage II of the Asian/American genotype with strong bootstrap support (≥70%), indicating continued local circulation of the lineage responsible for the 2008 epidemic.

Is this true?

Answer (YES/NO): NO